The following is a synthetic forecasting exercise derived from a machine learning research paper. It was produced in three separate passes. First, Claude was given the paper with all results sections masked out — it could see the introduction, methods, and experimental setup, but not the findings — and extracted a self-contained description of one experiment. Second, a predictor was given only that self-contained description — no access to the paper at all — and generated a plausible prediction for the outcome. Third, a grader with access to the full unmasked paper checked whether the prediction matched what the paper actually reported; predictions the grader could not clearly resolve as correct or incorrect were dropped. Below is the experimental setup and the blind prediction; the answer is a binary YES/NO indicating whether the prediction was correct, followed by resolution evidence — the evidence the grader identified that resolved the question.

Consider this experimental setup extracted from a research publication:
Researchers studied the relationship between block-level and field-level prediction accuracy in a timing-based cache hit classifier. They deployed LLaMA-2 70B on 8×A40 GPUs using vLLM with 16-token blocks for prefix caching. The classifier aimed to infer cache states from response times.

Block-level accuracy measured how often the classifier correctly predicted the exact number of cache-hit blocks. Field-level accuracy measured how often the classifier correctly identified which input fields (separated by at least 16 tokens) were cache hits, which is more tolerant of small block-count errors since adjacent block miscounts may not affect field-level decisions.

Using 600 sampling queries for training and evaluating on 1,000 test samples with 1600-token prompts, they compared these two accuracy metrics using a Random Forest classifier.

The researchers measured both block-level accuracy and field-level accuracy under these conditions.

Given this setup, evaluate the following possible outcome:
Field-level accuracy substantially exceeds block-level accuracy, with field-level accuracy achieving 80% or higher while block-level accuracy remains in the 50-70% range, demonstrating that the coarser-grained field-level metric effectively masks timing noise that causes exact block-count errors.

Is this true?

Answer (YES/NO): NO